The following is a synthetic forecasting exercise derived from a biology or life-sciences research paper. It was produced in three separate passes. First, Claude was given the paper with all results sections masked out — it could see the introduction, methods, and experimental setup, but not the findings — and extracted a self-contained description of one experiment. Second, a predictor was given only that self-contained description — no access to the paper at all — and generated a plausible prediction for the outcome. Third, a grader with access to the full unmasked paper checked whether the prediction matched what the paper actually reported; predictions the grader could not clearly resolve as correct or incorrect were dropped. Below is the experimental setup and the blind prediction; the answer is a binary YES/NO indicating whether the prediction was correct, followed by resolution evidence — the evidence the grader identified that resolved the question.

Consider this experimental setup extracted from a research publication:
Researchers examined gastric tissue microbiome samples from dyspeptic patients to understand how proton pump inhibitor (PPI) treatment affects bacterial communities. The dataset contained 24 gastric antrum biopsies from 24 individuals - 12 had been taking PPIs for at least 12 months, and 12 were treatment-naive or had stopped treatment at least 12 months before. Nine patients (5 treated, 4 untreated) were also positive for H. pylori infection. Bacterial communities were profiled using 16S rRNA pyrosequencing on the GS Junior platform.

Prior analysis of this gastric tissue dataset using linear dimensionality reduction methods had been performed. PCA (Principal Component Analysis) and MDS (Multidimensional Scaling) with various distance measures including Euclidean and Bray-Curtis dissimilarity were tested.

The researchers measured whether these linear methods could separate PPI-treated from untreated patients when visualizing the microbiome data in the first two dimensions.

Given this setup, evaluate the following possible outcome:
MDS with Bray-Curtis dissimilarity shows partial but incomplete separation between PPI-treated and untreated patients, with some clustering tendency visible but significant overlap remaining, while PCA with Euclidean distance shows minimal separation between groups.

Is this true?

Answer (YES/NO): NO